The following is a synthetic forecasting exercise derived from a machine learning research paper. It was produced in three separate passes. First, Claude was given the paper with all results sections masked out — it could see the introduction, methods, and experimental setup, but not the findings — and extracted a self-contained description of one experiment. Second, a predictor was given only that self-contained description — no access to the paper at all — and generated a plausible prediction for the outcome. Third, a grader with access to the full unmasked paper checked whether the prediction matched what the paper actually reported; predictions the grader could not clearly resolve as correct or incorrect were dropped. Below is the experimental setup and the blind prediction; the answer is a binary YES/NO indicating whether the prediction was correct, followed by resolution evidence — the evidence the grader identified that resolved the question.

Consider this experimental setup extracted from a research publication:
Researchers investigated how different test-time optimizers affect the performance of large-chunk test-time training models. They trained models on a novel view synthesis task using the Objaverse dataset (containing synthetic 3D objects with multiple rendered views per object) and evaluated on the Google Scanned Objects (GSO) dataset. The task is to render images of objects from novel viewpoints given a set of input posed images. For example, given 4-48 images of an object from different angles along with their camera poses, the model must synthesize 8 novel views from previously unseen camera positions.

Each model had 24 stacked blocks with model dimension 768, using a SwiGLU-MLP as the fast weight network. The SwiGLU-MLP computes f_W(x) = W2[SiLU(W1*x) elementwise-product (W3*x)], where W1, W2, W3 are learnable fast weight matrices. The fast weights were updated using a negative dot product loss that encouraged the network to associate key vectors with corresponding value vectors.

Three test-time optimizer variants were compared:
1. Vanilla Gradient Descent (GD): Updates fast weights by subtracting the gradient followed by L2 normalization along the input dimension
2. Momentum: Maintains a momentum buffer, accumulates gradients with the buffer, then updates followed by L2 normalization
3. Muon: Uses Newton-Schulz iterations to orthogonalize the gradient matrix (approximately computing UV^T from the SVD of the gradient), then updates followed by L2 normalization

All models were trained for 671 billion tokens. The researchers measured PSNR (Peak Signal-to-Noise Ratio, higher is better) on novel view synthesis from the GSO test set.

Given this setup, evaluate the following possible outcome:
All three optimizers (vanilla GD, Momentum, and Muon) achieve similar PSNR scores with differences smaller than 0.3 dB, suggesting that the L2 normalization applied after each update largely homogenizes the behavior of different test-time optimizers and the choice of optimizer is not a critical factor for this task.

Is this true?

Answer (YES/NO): NO